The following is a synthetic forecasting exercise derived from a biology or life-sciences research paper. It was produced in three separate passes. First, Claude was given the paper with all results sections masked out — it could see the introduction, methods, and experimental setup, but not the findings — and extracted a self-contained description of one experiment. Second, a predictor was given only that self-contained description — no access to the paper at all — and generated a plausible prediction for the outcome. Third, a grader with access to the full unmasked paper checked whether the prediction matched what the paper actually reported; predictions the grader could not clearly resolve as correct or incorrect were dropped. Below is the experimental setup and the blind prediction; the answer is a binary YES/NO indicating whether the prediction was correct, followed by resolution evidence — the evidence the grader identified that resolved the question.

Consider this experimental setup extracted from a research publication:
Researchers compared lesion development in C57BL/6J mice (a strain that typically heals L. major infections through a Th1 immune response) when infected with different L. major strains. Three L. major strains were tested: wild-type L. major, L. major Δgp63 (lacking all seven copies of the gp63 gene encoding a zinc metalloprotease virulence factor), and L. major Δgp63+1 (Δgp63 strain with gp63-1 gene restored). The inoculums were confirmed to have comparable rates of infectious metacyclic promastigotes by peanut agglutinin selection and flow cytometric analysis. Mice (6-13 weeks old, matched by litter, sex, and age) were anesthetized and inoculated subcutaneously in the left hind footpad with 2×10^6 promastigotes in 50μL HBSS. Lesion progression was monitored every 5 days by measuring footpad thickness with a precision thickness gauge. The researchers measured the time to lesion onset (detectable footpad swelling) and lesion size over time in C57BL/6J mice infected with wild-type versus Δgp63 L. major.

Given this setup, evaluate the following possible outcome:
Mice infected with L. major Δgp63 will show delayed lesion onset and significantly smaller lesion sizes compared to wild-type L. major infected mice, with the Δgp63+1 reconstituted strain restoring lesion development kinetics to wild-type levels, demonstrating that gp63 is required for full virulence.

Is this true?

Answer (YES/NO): NO